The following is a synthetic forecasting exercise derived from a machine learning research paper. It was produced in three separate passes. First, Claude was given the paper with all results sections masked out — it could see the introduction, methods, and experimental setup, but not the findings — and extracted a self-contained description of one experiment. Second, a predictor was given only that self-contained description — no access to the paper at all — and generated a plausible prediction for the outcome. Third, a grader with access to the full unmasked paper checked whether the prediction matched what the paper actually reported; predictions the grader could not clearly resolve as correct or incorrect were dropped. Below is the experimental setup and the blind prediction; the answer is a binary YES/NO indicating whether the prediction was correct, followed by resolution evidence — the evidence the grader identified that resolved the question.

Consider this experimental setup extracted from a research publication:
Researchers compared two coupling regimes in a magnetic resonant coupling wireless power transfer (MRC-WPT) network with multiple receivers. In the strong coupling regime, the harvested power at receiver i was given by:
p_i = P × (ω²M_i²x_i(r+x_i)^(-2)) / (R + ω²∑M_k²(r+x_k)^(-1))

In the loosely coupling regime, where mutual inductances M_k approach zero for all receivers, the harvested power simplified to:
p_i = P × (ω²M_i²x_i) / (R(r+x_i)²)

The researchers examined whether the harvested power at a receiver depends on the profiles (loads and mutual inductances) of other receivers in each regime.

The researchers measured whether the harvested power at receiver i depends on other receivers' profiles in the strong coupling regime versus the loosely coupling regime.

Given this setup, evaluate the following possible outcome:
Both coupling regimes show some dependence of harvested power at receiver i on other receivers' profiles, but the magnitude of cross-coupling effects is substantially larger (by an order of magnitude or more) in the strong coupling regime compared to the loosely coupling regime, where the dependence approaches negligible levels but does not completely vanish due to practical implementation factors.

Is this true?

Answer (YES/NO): NO